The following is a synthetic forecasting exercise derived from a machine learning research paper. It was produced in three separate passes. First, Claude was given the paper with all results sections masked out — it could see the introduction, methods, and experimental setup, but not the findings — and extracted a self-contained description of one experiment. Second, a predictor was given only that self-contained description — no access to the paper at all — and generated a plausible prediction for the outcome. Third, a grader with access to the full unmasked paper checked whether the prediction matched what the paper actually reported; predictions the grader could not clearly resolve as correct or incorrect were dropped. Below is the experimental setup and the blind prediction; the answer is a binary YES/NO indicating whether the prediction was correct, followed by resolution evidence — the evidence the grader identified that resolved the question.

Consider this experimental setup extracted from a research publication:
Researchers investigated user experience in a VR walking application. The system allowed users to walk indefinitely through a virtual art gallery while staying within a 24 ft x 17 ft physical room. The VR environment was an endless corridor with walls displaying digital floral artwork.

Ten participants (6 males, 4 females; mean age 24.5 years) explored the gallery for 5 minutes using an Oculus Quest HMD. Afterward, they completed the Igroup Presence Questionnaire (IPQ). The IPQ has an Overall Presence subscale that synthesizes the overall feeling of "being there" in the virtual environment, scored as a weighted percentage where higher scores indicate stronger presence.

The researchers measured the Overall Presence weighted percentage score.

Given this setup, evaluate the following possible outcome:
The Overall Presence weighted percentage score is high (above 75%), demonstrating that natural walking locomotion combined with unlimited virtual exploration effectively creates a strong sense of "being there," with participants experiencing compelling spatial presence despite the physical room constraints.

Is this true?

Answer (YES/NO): NO